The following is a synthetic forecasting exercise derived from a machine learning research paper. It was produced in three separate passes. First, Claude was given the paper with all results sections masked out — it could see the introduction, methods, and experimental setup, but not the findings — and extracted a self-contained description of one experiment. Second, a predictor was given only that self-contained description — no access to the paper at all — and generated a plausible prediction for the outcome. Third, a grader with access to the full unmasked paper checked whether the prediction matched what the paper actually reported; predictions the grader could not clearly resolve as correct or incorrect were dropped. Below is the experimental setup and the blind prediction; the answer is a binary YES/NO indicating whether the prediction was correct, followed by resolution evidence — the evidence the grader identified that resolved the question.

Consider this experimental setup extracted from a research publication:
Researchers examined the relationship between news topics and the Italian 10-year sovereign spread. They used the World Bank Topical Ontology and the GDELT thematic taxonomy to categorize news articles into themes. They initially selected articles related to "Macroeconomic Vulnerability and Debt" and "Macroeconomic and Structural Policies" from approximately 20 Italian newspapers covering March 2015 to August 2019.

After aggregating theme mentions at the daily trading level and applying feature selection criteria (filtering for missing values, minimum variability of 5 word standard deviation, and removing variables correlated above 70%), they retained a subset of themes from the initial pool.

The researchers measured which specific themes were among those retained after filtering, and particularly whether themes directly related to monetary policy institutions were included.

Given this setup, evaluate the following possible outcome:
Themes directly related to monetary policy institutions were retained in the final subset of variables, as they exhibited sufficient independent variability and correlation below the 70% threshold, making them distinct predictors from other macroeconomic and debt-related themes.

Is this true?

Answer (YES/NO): YES